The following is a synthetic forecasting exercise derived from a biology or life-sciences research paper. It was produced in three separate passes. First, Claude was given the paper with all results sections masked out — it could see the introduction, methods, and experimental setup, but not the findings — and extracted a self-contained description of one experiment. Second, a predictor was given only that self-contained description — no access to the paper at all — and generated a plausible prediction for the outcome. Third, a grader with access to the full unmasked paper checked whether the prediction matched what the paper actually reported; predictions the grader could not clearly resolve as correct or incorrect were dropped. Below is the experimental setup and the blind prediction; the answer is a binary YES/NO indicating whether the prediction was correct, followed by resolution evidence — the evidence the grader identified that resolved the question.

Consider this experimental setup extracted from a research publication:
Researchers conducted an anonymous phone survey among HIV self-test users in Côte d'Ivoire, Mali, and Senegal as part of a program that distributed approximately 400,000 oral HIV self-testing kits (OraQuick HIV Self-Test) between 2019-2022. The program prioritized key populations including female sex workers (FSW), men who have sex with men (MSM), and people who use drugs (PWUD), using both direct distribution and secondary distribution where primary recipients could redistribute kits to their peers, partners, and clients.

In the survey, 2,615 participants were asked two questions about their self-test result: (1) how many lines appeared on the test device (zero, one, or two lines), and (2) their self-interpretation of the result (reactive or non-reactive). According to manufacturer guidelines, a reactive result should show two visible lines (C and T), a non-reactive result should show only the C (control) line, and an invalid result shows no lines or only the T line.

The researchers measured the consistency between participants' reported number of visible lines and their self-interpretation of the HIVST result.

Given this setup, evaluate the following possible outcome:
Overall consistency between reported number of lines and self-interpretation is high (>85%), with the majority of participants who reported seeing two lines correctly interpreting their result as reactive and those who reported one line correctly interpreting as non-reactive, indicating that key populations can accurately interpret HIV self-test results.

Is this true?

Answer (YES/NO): YES